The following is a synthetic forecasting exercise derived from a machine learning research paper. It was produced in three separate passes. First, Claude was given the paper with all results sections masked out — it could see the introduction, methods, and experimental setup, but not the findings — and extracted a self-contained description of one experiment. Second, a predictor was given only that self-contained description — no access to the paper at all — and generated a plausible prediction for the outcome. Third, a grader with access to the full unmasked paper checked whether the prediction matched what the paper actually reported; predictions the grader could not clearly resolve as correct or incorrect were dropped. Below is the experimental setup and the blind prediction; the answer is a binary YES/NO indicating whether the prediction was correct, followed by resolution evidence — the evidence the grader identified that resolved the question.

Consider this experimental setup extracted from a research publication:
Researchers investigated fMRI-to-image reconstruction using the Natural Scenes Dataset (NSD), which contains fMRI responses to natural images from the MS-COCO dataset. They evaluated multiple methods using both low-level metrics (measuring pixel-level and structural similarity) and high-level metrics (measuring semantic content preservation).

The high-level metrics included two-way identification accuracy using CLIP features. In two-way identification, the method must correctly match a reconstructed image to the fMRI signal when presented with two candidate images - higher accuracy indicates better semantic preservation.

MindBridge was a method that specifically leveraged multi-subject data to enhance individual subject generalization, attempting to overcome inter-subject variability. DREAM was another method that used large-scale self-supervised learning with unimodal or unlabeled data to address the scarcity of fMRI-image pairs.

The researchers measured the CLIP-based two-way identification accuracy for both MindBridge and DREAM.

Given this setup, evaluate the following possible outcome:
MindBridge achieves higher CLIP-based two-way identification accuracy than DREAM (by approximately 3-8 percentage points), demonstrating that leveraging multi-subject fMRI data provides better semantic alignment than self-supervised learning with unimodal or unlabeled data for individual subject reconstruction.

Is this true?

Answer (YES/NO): NO